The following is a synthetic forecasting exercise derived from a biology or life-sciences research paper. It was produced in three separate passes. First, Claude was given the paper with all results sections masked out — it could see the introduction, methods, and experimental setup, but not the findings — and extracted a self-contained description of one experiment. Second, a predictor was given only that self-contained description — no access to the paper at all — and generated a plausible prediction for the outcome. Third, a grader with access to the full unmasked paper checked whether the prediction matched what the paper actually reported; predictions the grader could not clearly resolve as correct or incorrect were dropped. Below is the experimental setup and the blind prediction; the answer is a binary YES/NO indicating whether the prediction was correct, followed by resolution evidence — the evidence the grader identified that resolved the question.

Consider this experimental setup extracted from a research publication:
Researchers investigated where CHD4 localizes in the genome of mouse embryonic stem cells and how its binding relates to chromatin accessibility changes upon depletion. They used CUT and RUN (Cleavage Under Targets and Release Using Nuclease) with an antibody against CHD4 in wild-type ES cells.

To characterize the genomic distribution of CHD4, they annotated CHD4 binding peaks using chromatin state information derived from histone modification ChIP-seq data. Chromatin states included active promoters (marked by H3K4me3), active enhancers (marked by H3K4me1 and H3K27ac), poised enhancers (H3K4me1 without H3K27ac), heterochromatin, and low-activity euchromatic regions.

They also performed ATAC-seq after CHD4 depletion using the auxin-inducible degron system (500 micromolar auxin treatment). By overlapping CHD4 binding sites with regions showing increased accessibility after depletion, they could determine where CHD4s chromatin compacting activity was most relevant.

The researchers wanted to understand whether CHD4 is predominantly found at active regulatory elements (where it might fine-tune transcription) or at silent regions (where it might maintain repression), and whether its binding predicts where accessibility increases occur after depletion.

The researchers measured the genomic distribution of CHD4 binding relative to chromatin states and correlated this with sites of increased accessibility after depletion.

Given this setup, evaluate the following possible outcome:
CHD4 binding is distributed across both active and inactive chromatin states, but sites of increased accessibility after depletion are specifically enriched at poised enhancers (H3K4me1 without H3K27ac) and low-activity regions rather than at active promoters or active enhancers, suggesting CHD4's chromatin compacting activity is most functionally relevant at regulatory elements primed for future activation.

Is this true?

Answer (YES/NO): NO